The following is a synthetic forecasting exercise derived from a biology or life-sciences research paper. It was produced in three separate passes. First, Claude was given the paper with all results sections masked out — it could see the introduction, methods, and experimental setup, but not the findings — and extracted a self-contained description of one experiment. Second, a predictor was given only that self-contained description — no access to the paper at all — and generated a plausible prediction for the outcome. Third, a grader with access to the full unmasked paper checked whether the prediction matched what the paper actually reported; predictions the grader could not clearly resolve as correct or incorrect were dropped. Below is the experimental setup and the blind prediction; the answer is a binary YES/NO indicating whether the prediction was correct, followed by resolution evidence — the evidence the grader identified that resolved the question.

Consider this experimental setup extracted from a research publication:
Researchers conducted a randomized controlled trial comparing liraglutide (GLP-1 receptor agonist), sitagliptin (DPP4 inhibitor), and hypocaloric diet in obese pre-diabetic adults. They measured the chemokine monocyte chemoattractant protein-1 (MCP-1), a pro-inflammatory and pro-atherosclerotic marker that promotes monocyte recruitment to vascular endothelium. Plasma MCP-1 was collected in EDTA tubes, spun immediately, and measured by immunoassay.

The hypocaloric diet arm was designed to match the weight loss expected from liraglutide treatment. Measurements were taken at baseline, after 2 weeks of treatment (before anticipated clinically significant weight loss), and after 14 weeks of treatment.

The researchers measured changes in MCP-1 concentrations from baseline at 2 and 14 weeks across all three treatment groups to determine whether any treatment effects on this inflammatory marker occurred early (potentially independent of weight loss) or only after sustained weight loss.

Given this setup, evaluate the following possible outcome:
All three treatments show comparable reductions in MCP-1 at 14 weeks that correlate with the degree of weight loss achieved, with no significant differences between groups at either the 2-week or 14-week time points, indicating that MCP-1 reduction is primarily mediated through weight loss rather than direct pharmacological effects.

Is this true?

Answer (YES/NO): NO